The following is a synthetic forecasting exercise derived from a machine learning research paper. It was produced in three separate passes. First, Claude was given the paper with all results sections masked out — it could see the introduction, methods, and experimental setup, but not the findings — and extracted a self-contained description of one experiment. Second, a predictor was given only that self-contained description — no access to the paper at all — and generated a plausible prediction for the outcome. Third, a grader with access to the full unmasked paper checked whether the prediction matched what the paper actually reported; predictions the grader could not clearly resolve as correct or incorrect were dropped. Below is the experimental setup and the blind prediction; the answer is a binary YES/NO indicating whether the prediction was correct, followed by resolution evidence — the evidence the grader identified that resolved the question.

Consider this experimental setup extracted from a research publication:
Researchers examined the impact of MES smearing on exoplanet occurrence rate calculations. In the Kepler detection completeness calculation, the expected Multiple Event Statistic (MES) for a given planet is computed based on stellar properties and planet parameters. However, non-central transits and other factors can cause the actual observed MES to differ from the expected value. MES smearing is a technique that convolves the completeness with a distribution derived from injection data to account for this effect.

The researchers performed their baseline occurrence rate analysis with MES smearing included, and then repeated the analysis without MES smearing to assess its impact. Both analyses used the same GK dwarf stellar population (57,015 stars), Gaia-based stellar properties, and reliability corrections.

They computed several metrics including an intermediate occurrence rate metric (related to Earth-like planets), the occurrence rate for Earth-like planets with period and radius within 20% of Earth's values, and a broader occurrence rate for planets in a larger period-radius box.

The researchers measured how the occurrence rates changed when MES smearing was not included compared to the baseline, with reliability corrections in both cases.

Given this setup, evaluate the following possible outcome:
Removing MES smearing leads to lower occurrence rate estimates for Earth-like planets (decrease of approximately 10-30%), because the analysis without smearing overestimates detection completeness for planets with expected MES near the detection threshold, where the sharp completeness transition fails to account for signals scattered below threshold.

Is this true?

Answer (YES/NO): NO